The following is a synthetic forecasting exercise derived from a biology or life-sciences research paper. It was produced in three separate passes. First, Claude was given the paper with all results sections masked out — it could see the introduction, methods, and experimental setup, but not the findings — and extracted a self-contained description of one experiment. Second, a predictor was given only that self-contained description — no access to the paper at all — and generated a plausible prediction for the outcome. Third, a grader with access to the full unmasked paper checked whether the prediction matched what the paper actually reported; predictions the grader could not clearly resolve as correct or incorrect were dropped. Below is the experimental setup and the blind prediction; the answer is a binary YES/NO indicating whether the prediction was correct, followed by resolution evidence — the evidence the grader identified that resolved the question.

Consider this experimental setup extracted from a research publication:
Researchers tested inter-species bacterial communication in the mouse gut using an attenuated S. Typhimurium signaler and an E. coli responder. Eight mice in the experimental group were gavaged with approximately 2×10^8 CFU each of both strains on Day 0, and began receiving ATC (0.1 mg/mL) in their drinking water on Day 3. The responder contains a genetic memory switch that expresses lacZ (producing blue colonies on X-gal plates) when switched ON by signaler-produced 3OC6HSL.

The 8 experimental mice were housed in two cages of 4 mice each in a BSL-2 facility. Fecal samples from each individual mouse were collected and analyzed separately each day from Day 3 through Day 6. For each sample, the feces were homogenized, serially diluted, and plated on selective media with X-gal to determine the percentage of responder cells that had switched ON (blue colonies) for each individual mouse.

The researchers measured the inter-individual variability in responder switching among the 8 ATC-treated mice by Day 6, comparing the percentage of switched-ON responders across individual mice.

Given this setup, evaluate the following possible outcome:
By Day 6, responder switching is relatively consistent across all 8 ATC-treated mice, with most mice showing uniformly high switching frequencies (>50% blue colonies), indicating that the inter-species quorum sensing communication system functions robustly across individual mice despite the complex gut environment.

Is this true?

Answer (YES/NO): NO